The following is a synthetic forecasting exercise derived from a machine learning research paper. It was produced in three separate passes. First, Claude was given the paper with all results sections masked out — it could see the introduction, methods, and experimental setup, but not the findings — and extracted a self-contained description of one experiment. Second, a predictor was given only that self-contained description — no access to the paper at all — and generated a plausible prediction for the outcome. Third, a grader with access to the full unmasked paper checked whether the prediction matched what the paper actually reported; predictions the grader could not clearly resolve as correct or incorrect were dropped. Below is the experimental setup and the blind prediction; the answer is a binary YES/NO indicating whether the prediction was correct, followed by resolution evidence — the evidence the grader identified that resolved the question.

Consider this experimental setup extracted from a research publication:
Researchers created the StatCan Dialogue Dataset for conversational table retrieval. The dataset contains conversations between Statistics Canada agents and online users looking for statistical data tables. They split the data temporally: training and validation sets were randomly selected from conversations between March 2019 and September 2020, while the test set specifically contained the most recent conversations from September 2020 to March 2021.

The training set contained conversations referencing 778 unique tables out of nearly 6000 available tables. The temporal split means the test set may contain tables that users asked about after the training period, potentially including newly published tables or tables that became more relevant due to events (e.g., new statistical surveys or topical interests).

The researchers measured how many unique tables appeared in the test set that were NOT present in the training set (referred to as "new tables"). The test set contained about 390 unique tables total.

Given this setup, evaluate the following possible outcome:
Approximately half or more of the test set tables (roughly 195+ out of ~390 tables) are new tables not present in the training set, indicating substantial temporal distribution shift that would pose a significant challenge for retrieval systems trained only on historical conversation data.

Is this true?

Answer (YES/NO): NO